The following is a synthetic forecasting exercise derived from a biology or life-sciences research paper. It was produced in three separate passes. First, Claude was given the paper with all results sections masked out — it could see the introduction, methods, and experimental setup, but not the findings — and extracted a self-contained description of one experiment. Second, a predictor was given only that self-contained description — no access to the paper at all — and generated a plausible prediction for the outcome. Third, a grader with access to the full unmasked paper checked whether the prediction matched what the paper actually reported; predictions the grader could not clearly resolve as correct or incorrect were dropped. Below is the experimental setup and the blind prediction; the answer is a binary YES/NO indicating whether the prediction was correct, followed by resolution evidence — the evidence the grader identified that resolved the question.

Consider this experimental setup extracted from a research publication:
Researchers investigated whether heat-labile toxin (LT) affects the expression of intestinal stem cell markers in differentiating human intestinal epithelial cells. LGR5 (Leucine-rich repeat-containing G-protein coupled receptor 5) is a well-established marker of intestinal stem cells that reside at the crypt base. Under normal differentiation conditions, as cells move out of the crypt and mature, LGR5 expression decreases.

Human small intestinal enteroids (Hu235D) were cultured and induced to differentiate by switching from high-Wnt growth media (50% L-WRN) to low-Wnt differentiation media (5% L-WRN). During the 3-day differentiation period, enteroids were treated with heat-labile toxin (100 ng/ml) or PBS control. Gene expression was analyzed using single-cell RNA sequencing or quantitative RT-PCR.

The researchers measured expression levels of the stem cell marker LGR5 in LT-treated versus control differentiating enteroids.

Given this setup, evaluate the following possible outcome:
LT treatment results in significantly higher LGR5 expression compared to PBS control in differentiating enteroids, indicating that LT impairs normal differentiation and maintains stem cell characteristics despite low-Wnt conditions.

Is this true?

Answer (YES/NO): YES